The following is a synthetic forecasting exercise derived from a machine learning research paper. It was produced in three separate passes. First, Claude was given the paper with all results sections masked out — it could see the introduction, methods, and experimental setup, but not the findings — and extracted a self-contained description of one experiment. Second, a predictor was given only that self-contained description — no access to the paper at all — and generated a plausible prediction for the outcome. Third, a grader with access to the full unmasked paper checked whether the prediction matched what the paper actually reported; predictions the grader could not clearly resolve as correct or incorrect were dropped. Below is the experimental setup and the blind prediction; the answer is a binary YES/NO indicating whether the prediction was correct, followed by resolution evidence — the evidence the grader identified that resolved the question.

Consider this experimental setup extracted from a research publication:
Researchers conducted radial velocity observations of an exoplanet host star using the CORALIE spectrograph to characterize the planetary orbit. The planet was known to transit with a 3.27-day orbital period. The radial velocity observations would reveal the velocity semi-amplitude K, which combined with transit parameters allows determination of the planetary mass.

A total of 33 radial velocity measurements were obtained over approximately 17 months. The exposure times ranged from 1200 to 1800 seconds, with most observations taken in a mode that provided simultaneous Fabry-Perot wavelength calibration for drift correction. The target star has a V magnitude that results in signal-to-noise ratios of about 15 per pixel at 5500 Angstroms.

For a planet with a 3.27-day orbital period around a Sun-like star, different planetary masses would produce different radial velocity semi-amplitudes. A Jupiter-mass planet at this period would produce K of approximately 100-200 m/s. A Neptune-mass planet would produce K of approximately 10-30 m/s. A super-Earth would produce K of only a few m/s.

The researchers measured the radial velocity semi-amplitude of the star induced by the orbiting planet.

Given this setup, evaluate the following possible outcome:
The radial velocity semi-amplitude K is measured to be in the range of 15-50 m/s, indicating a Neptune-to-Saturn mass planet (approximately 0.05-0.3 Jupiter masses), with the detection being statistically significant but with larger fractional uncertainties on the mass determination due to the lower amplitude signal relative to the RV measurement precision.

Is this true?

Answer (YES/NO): NO